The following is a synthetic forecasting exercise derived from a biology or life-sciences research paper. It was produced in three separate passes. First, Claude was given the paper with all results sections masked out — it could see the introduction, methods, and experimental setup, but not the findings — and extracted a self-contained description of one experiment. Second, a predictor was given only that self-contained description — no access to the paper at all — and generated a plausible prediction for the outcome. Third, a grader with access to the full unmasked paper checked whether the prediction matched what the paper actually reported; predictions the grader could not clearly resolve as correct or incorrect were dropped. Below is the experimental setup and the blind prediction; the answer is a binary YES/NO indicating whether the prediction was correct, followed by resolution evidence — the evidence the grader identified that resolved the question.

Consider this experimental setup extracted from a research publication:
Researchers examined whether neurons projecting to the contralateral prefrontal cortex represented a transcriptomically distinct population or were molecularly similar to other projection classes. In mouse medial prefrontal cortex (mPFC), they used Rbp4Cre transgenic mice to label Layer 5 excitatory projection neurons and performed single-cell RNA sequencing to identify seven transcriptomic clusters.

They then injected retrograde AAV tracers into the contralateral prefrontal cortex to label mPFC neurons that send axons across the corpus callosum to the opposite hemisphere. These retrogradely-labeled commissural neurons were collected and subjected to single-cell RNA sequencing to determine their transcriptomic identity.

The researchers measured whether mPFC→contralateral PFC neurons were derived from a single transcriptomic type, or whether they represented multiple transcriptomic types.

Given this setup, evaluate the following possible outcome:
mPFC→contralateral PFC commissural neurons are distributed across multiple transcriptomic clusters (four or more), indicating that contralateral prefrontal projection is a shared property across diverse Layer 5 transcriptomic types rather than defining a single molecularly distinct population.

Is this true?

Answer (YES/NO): NO